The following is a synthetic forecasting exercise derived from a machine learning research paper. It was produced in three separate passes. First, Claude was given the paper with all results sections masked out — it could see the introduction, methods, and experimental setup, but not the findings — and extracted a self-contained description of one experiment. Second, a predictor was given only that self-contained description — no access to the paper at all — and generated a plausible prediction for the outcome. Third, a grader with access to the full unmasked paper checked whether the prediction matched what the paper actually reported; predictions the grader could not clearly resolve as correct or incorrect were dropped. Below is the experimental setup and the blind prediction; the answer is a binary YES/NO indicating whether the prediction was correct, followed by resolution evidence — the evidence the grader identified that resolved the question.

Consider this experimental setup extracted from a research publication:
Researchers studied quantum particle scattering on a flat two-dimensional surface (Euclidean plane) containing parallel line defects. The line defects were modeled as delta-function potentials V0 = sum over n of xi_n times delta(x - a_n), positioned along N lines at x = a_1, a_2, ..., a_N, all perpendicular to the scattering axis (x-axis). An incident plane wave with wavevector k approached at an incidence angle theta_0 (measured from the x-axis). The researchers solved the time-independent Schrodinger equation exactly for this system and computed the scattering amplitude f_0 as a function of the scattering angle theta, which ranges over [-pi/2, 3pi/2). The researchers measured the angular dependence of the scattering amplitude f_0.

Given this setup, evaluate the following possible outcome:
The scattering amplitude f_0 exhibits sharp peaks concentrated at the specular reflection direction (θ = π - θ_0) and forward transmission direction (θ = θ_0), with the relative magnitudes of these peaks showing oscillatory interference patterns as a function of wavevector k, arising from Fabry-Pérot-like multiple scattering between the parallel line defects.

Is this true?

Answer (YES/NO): NO